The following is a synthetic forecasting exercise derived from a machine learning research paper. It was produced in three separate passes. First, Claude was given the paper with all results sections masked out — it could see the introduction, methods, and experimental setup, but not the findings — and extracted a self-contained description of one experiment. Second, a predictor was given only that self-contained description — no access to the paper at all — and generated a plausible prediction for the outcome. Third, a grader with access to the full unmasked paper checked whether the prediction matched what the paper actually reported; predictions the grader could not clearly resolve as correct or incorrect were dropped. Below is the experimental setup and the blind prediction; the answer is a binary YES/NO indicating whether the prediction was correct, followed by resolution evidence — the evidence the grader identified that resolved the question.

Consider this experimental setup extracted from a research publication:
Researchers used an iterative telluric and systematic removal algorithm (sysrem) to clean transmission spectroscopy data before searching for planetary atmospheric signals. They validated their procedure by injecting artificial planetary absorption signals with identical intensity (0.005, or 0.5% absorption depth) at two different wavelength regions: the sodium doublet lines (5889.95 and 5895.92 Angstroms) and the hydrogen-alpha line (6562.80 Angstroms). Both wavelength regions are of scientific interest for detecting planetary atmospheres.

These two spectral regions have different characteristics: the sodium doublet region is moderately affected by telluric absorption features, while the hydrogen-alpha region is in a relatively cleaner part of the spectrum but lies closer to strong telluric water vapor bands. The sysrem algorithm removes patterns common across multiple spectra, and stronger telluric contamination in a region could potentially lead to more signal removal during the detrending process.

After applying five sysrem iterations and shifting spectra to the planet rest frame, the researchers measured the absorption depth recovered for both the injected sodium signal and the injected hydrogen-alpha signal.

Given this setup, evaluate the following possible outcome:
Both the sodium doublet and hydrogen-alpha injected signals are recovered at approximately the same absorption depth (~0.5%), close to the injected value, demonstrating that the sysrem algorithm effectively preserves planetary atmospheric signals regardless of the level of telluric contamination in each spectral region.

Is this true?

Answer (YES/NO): YES